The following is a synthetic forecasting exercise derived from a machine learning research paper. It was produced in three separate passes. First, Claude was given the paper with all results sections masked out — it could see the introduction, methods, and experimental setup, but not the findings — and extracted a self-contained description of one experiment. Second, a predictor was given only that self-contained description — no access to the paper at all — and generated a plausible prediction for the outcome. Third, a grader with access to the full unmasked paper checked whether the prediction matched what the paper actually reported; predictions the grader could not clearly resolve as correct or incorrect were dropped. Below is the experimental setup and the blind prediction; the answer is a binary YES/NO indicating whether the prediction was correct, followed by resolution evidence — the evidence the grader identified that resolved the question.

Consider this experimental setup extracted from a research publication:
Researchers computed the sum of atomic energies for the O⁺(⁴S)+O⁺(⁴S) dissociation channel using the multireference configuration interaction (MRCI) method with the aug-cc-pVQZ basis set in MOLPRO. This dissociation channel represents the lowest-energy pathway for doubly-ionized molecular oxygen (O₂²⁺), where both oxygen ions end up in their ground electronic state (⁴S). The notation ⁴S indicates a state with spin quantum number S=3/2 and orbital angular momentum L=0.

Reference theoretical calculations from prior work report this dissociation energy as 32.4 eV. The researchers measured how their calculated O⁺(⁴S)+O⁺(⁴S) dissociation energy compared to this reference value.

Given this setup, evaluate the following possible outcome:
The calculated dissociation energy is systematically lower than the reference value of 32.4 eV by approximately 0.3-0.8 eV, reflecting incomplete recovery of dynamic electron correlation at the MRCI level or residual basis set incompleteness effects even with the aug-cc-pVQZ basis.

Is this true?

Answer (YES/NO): YES